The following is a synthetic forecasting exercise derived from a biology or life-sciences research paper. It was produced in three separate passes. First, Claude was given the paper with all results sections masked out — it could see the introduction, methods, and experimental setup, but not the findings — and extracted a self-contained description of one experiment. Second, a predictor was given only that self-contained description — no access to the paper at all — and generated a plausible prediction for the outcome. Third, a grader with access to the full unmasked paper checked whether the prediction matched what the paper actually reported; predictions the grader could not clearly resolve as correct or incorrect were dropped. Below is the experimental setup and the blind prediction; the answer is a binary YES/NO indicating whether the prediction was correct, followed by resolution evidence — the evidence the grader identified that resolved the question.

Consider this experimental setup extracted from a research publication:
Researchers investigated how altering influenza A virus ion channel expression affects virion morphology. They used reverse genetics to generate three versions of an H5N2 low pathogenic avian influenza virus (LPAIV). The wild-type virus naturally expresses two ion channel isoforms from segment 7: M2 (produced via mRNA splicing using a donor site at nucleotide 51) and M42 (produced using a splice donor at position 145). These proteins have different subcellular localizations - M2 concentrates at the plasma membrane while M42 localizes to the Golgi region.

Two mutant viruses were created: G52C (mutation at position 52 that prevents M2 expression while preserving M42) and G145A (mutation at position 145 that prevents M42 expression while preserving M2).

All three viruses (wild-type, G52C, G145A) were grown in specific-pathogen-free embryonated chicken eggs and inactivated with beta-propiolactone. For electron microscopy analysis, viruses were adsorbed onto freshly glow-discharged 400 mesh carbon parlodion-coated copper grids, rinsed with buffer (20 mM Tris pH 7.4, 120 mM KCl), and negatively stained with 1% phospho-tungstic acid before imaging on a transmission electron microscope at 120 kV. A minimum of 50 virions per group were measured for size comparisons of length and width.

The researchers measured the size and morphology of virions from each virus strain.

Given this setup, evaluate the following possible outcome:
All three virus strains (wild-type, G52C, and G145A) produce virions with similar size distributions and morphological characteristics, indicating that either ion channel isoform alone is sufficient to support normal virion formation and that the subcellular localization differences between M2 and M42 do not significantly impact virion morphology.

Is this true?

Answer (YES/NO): NO